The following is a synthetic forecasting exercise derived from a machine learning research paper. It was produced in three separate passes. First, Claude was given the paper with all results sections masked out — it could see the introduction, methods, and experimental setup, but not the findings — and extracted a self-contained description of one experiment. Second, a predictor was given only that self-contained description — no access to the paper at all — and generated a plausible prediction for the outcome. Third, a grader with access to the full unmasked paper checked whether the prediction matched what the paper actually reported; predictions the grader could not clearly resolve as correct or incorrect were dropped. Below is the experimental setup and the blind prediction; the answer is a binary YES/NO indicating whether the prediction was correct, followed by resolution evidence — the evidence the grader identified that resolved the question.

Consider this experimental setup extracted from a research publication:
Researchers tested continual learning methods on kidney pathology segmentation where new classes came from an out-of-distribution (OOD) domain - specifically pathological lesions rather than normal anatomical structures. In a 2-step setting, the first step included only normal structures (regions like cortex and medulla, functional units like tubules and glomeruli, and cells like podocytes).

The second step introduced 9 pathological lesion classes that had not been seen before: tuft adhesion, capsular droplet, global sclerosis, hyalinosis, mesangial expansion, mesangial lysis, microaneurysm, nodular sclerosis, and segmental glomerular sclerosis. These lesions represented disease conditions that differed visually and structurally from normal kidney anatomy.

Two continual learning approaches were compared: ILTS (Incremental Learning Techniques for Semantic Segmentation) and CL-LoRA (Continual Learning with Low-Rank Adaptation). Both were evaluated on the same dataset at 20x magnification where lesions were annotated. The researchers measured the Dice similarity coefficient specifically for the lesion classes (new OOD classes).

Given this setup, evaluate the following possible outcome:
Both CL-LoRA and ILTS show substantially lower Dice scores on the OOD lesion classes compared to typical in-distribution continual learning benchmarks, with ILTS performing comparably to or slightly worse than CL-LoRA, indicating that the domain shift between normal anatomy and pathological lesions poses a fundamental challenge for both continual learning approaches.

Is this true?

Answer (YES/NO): NO